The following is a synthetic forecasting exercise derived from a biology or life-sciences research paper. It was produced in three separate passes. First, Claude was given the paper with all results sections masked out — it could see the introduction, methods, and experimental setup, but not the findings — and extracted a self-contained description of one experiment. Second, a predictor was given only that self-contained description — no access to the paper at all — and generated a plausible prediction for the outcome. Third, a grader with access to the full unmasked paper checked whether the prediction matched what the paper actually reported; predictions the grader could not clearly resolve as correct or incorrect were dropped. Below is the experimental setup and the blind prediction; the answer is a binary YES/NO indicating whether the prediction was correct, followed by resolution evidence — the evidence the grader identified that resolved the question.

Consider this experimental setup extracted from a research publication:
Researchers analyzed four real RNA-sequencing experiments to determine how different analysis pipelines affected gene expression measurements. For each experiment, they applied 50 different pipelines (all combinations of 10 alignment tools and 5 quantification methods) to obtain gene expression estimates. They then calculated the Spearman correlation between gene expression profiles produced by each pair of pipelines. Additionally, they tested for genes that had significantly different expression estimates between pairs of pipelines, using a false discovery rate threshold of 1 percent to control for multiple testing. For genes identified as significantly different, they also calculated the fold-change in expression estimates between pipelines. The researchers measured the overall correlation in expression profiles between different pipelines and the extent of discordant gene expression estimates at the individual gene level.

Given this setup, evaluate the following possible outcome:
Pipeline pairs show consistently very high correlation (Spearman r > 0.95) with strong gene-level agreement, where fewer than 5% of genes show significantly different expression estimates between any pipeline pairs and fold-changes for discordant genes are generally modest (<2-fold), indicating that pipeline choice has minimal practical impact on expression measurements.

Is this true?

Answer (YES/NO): NO